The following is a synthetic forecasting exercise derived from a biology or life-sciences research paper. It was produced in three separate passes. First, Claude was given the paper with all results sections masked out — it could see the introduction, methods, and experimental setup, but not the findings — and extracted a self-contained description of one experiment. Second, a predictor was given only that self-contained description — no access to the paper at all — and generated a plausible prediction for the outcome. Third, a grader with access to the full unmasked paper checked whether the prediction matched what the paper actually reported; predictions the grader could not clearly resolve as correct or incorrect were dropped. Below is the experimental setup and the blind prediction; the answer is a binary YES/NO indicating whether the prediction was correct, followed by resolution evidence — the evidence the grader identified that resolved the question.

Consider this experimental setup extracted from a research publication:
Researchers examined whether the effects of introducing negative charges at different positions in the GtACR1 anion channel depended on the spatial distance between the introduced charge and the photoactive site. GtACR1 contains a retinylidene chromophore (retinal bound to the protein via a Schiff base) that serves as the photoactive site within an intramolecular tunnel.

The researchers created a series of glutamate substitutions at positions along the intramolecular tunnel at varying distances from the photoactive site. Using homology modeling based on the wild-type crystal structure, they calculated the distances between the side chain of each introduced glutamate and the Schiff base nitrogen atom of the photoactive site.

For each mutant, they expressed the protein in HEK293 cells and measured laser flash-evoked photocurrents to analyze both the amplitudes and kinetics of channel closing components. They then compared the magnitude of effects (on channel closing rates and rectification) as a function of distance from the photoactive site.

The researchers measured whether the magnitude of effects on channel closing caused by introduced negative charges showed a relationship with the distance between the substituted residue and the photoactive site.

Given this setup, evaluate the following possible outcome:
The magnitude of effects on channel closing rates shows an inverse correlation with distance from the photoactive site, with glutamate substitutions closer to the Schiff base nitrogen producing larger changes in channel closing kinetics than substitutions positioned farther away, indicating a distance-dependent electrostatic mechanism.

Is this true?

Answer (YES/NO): YES